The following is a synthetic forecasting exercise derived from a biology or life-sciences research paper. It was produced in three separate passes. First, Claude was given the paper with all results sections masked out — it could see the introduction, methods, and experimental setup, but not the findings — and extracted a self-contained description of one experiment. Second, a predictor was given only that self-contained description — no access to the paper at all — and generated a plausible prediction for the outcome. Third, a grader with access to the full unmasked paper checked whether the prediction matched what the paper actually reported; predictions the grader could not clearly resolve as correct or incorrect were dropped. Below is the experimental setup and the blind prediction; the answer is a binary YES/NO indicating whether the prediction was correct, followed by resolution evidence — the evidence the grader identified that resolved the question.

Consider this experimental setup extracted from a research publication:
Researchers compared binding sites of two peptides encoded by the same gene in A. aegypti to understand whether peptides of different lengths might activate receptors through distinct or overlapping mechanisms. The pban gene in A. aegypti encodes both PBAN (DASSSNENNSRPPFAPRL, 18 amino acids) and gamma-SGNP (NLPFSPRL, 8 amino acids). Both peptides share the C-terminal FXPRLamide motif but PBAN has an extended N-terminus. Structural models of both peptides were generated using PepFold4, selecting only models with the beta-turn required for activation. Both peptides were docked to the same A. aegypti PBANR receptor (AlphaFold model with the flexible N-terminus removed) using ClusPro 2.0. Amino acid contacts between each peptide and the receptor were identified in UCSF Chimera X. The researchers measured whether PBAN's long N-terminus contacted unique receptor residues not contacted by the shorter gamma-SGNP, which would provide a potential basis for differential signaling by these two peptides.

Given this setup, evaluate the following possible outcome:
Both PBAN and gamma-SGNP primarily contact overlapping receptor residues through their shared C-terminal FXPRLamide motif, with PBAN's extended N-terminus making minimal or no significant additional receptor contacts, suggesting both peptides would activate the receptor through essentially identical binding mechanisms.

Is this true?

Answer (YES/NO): NO